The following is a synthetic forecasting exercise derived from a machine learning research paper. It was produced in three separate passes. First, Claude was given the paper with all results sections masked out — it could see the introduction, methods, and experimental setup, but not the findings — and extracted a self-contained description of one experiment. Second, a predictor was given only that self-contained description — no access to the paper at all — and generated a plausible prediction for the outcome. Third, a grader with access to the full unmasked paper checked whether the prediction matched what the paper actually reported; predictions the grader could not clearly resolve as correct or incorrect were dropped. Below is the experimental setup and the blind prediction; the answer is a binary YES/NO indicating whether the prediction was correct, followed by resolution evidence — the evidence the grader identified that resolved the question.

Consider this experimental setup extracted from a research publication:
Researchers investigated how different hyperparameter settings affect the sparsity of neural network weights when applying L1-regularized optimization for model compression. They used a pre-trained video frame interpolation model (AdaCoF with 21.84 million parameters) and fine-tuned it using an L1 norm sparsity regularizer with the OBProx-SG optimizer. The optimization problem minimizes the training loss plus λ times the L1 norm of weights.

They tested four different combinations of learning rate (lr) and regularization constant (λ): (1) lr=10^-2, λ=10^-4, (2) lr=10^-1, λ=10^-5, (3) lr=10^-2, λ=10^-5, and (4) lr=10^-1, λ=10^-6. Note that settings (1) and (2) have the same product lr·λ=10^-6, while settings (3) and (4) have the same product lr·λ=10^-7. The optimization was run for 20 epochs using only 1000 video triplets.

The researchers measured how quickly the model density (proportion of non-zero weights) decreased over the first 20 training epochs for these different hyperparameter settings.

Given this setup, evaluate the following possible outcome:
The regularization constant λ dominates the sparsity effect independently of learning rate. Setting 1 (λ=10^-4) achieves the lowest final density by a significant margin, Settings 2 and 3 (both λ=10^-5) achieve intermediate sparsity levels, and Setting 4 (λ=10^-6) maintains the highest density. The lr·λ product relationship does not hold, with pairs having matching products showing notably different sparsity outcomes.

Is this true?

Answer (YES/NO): NO